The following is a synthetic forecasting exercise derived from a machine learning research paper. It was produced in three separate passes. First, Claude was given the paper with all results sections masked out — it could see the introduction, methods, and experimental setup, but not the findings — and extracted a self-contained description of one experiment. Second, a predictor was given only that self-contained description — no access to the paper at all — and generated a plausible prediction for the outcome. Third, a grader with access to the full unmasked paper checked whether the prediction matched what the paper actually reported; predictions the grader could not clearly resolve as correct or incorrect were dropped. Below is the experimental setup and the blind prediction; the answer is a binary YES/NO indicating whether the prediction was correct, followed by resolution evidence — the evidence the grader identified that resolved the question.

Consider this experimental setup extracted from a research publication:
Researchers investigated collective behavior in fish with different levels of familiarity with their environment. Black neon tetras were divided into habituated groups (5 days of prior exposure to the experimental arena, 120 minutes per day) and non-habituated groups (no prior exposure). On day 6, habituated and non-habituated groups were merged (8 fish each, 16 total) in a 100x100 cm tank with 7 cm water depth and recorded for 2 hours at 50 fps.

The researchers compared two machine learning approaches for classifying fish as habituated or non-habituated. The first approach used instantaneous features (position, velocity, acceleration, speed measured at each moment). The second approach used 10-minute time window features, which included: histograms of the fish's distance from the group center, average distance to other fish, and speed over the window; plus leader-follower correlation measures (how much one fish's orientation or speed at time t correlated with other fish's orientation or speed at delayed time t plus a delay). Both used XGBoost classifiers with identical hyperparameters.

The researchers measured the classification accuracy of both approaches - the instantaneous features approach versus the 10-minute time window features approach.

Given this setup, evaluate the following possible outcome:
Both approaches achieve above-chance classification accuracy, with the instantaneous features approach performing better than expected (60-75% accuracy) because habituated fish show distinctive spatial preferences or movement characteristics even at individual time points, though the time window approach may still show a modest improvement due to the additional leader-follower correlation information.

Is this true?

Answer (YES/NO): NO